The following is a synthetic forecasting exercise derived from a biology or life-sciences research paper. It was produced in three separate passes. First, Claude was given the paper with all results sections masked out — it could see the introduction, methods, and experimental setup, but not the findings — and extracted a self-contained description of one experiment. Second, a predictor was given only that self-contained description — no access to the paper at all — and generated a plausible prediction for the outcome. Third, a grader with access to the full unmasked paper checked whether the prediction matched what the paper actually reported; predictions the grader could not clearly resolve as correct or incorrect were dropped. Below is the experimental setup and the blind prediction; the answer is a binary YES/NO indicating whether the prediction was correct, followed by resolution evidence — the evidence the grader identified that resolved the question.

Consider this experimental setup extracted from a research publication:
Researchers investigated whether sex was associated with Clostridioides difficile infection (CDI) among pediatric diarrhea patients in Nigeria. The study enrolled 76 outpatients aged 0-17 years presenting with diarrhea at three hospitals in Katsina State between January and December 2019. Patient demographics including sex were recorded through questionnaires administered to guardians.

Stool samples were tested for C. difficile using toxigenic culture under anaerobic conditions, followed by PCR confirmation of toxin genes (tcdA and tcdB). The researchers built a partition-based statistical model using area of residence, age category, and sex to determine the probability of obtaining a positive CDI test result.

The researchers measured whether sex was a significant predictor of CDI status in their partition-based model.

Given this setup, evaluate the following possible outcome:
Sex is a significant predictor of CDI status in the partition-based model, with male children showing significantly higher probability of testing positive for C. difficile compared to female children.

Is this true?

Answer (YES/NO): NO